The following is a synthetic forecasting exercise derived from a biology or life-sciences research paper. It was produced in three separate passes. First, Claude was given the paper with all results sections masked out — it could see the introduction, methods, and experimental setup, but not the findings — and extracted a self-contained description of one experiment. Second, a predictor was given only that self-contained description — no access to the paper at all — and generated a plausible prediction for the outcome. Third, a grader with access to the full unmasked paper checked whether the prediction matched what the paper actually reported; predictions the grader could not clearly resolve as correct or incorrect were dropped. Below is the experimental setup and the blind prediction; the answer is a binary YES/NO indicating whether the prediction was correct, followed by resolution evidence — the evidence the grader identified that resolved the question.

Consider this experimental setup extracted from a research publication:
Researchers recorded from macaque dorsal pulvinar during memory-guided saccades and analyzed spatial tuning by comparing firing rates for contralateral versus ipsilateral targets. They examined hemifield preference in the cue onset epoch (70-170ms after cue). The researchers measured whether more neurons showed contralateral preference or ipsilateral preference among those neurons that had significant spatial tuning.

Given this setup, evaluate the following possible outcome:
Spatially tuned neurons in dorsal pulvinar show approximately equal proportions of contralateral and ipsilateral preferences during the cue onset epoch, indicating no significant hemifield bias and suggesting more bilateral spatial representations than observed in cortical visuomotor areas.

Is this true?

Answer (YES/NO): NO